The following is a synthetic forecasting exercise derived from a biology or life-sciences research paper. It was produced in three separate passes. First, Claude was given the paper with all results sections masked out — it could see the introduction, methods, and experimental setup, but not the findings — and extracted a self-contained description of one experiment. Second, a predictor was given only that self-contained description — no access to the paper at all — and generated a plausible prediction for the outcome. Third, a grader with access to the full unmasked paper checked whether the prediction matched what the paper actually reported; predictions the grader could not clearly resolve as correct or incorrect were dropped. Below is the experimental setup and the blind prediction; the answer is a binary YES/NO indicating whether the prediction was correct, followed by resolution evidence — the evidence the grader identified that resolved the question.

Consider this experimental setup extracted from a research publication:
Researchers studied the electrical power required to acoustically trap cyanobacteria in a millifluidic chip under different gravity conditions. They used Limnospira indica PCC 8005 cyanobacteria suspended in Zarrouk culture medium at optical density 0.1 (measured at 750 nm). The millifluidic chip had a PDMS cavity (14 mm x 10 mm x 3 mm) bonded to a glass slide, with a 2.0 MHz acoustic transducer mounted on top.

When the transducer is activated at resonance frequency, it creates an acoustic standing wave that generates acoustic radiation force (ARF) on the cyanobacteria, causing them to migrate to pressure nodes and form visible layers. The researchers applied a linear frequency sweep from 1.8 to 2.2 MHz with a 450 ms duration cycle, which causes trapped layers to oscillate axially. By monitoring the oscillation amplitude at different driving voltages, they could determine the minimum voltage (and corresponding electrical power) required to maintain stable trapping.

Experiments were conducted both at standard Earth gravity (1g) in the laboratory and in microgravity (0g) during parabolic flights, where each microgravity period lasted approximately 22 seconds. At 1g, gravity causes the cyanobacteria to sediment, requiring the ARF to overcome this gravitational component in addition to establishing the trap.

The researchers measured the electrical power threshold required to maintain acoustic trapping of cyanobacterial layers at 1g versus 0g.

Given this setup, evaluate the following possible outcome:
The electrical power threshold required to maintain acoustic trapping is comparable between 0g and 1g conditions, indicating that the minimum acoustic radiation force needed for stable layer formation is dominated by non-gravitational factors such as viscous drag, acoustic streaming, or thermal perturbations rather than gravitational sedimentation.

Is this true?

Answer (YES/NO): NO